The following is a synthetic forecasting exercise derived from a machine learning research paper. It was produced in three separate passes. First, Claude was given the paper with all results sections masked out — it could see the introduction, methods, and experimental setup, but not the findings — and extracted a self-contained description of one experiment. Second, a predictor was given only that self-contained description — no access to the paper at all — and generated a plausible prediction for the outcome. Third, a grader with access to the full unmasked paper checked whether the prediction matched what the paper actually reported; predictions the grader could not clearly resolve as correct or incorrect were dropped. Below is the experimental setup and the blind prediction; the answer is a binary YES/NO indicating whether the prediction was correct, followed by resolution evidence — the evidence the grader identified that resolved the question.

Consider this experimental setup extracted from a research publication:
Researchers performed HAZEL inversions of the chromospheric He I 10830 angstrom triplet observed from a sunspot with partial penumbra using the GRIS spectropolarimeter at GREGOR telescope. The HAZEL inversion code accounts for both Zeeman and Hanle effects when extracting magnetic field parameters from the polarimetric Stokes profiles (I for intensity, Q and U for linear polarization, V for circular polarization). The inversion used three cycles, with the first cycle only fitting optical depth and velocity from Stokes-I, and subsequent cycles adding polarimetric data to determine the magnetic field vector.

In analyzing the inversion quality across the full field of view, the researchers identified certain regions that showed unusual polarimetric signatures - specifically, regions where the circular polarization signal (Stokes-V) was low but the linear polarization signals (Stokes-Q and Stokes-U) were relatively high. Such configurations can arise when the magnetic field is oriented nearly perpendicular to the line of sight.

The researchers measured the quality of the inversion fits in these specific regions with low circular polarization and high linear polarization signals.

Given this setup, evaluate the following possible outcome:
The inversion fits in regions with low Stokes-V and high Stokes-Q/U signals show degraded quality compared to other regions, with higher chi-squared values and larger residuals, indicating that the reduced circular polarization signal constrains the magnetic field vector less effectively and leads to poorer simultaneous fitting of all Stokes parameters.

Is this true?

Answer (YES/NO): YES